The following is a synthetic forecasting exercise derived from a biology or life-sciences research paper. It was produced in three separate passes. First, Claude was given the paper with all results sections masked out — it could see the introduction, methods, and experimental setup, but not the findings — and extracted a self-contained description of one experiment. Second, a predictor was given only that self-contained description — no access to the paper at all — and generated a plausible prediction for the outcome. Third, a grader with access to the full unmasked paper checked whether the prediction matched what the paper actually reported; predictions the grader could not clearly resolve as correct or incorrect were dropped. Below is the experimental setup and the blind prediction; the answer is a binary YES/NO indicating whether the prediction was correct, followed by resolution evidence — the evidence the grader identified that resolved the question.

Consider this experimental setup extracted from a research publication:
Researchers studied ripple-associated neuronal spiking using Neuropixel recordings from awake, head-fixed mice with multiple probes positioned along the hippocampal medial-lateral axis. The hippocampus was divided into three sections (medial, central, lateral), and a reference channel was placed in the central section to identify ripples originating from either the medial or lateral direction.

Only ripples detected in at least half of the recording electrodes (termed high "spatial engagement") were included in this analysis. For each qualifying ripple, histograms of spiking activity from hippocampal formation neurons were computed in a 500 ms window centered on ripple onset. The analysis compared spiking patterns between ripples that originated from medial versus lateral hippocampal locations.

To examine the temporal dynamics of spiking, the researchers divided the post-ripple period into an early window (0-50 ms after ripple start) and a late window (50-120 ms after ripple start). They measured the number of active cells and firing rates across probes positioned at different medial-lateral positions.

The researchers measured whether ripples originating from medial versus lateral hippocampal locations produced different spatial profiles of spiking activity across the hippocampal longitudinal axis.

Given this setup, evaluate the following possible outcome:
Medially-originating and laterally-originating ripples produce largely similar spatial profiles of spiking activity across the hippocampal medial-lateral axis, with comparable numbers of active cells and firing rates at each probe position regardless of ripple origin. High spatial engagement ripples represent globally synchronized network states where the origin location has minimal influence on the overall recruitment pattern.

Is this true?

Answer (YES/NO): NO